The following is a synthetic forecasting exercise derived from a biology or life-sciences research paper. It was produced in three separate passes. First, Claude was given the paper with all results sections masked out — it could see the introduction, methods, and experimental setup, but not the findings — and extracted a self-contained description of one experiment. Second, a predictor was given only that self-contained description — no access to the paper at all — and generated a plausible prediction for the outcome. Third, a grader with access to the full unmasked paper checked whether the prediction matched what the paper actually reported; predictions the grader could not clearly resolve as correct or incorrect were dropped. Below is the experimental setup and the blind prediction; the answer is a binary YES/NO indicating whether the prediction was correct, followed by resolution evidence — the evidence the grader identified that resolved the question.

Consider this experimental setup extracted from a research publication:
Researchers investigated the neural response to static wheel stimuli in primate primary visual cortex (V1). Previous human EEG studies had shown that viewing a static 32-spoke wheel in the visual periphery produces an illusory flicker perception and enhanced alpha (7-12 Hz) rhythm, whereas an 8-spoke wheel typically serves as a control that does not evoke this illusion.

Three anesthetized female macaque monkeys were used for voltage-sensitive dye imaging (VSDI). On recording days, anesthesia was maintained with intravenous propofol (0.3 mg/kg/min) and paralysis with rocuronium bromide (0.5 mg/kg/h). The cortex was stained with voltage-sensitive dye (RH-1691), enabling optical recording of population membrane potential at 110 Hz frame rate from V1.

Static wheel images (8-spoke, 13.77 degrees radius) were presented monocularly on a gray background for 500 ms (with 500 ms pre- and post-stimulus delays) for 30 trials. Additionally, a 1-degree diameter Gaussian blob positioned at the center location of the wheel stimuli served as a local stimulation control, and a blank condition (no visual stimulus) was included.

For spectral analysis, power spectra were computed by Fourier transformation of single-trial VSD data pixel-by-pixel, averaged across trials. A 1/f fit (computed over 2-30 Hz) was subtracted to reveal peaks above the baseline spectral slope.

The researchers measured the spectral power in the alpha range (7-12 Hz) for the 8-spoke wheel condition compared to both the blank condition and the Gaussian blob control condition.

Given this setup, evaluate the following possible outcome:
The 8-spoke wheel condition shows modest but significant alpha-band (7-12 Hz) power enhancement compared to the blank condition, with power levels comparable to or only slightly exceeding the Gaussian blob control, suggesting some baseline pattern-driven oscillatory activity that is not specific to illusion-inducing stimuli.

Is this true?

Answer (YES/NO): NO